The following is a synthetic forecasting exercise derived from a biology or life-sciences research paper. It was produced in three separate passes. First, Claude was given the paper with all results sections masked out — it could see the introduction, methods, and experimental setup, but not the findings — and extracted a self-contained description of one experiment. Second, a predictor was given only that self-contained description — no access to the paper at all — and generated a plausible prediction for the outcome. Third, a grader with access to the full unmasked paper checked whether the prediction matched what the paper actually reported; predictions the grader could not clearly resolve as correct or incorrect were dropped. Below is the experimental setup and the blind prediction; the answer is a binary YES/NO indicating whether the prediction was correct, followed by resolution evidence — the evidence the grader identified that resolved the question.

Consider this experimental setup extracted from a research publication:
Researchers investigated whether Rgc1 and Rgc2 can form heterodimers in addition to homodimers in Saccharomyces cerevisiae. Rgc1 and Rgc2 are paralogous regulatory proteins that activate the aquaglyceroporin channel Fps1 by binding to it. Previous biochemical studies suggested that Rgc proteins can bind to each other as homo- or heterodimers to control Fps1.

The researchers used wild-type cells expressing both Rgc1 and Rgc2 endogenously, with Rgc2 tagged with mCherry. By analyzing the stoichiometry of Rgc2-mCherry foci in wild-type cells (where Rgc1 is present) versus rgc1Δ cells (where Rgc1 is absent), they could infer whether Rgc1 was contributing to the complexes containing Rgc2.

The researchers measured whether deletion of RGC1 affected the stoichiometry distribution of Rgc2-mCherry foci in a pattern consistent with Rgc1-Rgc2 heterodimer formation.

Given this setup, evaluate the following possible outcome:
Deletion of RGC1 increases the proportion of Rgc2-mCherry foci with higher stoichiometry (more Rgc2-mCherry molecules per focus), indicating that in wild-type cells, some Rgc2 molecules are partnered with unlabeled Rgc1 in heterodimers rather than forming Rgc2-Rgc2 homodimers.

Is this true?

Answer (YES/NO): NO